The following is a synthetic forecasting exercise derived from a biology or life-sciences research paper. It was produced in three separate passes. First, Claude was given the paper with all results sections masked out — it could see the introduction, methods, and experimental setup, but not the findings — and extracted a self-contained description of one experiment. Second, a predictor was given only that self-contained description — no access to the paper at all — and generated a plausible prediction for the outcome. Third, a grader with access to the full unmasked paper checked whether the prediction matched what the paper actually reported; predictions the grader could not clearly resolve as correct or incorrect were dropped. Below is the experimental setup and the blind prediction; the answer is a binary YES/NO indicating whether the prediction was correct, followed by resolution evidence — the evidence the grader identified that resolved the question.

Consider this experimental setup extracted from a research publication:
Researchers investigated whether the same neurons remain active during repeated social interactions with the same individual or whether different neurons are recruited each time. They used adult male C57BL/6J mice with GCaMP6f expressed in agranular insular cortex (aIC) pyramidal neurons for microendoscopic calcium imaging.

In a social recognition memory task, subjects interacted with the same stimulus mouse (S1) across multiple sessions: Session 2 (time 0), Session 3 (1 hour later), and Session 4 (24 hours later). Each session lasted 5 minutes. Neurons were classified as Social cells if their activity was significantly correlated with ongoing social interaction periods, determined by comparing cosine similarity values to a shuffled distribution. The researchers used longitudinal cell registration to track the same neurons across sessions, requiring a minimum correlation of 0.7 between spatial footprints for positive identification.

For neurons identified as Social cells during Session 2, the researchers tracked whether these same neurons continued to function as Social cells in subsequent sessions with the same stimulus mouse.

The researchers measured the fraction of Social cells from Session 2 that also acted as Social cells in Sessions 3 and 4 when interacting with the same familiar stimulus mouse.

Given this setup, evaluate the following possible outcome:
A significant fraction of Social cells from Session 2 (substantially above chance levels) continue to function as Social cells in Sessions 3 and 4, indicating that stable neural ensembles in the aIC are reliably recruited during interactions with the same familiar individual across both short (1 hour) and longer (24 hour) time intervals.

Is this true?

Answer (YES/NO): NO